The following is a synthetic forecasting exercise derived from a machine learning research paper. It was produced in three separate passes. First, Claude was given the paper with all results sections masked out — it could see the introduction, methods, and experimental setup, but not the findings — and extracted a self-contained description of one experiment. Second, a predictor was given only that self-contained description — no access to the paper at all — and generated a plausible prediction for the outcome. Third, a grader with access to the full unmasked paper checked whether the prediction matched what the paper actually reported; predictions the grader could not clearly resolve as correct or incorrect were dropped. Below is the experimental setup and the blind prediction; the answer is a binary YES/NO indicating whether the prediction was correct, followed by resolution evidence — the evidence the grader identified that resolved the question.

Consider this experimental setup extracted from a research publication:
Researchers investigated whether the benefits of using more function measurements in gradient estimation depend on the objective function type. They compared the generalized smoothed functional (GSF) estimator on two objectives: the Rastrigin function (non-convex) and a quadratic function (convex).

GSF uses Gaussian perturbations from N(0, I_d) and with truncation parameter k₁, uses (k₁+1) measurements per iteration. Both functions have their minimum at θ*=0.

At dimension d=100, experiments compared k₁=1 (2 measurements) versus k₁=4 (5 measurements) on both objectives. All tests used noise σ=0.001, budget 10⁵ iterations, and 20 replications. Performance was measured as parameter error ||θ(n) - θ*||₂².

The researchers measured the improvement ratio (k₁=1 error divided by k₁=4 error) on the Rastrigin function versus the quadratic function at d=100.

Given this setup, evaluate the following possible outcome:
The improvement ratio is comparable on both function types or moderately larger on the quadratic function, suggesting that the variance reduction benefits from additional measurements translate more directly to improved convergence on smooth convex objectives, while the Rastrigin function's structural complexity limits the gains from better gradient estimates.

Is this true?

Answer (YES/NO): NO